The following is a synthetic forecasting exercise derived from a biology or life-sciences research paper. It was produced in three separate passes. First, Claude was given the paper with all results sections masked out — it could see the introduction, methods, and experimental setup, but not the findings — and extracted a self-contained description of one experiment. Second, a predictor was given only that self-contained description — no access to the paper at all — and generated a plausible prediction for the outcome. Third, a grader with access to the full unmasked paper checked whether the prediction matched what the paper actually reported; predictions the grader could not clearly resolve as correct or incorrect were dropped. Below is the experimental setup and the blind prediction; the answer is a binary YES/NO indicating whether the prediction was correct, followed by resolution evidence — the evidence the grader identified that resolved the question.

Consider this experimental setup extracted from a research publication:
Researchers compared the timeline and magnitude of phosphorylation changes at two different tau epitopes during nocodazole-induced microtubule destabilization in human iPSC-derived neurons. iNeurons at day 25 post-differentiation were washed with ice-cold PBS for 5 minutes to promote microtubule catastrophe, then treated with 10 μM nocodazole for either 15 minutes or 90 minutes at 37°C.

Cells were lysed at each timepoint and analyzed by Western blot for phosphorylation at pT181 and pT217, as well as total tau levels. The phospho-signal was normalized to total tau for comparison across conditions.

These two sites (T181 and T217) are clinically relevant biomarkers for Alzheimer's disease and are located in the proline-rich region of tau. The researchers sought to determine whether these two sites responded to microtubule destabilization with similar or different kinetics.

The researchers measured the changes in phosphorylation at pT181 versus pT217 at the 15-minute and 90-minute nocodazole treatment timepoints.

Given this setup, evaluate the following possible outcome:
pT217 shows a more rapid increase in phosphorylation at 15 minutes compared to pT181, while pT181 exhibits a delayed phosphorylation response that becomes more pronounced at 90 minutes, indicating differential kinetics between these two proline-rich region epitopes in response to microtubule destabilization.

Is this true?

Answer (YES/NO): NO